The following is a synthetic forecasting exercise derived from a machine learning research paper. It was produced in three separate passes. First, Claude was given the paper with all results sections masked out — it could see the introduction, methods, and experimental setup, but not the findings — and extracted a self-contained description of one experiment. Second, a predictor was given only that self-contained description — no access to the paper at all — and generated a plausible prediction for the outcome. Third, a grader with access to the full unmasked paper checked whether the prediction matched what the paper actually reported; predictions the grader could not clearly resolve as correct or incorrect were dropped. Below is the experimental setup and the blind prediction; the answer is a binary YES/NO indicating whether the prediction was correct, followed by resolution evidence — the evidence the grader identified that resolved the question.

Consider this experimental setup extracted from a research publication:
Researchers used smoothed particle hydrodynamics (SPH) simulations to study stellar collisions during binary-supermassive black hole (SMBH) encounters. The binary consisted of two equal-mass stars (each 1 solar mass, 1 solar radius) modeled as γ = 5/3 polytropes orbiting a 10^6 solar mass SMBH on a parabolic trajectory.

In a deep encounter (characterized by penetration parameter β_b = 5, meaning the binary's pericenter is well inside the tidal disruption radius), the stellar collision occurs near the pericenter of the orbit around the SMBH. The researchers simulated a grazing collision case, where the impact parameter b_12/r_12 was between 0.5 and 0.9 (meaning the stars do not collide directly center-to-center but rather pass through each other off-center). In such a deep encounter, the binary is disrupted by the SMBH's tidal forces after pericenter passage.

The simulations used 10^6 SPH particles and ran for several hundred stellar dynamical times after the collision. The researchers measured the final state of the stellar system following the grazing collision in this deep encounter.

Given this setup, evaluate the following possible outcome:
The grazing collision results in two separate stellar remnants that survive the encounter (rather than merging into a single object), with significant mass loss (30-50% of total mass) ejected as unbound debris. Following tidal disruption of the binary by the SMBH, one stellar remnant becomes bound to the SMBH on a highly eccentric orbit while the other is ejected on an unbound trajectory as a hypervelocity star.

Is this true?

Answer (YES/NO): NO